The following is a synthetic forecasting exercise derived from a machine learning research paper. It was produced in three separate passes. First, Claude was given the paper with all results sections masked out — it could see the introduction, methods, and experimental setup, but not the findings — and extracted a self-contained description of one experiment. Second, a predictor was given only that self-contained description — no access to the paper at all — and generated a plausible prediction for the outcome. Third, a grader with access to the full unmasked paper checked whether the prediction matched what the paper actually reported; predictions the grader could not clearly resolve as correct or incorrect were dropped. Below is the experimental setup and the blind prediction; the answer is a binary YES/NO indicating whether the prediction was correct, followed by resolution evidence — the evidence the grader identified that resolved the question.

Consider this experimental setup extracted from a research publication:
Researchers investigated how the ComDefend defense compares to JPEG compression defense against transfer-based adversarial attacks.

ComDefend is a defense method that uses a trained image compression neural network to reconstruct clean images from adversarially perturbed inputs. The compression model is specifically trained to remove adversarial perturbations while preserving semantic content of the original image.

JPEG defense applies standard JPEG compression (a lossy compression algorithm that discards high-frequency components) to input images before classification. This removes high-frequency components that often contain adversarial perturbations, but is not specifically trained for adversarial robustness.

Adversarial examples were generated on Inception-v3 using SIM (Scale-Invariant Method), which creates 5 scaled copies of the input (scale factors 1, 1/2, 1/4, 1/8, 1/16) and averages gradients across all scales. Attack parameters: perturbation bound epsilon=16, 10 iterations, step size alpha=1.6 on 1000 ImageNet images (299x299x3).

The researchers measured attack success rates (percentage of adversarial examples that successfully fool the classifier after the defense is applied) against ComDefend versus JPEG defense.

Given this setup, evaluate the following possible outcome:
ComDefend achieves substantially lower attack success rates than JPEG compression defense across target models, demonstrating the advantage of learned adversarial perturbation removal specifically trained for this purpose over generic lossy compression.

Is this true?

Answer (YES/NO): YES